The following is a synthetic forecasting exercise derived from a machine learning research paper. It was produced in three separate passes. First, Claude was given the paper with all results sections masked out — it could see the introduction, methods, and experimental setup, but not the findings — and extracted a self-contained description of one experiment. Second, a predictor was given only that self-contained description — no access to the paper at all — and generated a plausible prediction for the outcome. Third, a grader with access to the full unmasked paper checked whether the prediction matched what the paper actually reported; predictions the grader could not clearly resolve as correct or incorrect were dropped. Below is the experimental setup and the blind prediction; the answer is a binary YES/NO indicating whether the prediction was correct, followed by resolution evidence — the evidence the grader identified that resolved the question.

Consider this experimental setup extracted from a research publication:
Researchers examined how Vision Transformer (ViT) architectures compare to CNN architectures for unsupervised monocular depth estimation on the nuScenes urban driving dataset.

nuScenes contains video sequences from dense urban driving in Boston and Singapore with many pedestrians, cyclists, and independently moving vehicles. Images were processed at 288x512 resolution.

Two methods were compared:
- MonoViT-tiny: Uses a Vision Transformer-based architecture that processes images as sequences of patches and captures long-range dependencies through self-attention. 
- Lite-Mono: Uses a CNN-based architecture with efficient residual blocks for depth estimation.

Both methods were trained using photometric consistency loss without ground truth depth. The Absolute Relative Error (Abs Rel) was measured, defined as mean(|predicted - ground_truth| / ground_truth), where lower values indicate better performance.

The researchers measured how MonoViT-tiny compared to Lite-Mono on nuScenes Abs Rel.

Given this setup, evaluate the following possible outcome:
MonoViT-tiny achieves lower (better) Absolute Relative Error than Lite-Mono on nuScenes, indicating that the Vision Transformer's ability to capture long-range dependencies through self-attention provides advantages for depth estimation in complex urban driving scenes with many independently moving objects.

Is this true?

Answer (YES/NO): YES